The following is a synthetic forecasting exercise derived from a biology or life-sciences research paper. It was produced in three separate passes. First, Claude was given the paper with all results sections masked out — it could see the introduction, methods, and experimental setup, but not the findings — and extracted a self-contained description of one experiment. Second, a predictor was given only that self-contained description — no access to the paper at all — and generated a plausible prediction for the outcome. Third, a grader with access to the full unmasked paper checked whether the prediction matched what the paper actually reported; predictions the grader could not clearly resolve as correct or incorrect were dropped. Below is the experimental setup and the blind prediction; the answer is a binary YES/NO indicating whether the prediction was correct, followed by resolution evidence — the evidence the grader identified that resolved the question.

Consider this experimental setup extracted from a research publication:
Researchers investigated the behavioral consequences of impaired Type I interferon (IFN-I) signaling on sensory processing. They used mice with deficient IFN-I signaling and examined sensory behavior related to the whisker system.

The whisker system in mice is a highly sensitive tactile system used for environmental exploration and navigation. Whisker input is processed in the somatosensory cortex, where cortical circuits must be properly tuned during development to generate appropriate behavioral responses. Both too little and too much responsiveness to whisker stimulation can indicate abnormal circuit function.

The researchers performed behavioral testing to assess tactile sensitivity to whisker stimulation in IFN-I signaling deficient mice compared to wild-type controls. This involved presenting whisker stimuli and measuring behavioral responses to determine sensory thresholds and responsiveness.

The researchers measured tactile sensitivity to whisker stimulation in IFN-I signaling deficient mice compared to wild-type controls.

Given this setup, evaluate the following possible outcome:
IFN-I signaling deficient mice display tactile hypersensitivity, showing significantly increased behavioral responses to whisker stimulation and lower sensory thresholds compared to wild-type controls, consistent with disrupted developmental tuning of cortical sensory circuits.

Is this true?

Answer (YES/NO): YES